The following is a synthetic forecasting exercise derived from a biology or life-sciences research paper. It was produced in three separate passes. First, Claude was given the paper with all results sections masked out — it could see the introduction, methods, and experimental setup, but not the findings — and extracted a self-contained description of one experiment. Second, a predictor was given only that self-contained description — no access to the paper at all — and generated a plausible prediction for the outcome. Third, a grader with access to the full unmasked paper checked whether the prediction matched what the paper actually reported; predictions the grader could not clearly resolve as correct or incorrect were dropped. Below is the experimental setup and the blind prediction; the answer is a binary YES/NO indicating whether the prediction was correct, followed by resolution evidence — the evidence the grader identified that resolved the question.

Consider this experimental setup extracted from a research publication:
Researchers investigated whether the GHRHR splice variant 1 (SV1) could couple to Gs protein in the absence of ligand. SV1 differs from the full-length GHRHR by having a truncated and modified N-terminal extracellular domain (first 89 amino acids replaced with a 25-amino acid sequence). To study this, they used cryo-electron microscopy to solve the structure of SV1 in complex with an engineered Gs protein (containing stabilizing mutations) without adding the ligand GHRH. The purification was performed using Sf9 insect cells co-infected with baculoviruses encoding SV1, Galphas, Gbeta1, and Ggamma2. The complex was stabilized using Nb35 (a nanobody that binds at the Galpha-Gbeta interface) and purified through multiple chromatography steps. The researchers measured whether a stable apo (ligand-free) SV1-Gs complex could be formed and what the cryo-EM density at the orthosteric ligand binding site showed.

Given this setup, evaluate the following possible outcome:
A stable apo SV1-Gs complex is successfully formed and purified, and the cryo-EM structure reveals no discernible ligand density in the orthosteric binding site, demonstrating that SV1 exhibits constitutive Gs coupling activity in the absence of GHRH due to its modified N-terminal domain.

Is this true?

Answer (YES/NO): NO